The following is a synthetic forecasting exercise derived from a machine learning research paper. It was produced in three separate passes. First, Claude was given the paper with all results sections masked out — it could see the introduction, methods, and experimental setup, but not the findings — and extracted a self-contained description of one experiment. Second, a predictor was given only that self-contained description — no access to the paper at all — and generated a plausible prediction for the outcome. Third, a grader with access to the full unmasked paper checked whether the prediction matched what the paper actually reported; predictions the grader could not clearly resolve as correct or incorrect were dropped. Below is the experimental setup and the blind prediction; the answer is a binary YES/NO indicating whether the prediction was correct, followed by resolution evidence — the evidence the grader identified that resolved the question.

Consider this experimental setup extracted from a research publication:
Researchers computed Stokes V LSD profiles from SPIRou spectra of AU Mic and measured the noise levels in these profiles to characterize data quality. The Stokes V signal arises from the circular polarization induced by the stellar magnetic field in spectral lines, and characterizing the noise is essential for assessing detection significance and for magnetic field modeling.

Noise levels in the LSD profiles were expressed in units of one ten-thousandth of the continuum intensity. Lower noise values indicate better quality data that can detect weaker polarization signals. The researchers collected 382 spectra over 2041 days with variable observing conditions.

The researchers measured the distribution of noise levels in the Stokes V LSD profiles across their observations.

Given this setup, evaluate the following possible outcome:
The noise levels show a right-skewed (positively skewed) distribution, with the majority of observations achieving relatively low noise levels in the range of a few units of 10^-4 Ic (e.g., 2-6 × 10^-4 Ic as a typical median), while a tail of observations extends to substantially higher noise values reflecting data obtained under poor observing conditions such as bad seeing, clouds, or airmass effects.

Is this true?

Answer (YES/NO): NO